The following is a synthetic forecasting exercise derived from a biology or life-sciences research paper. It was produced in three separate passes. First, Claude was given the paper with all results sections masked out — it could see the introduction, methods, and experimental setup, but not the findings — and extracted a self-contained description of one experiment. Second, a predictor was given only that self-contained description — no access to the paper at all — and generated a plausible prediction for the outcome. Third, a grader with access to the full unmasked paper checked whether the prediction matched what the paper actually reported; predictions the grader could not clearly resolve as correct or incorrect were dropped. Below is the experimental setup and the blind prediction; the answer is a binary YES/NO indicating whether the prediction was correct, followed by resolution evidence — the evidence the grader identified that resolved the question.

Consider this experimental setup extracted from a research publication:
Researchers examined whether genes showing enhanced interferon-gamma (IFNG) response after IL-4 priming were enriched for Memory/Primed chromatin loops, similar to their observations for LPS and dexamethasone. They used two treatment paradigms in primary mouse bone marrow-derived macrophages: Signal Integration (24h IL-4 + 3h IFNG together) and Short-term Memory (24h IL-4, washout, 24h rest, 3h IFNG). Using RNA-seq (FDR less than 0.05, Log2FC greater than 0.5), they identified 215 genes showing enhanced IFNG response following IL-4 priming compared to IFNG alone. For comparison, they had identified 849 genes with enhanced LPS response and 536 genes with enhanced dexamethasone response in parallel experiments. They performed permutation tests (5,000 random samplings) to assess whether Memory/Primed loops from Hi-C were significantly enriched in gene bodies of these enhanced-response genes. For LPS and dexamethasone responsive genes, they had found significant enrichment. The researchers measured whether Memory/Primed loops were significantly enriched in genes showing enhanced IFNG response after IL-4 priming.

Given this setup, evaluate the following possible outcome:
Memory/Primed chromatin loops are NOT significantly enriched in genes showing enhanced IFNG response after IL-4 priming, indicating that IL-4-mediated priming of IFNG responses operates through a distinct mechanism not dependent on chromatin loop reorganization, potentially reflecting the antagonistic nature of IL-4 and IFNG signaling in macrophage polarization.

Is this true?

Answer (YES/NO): NO